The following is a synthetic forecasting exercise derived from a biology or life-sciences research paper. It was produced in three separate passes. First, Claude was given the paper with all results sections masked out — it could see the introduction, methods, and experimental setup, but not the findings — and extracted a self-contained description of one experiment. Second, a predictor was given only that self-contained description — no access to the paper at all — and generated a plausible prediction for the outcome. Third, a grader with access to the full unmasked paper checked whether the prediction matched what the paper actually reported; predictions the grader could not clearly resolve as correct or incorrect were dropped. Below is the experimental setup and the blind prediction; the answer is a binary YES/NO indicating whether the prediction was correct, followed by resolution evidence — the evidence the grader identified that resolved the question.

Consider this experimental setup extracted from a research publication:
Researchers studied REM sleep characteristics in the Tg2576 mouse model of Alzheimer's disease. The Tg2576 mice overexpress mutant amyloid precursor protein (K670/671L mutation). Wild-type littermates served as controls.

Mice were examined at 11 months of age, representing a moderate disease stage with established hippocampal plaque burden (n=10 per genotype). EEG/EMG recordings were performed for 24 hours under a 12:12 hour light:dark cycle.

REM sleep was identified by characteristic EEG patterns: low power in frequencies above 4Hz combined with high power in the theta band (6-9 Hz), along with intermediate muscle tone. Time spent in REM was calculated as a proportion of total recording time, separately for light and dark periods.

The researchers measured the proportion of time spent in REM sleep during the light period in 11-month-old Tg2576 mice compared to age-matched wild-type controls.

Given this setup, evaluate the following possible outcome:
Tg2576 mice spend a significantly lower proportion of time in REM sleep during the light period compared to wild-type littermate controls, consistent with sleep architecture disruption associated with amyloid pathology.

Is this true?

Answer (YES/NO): NO